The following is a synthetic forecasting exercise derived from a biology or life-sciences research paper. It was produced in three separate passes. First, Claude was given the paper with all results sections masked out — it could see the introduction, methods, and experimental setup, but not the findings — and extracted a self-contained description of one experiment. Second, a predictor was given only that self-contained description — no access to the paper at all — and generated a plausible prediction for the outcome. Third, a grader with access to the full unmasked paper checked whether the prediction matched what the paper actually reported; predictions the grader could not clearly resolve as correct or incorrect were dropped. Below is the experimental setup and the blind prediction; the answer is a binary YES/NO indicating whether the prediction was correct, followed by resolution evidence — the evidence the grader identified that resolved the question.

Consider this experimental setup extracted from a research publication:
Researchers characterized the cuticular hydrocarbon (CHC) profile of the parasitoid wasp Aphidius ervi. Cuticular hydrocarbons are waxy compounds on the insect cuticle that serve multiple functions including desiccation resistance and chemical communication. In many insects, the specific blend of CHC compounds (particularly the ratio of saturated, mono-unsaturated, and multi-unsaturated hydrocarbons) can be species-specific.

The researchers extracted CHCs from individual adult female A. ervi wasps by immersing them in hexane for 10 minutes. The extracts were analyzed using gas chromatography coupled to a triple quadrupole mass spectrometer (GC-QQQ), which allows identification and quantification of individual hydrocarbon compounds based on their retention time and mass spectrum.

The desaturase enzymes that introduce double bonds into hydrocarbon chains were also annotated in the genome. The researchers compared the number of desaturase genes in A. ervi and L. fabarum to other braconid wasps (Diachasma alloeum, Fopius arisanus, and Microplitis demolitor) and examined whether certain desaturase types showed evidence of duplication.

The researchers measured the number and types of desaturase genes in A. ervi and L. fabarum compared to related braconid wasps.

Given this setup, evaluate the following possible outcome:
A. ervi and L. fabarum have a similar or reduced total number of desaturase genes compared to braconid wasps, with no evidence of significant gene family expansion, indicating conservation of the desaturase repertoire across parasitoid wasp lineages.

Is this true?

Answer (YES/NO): YES